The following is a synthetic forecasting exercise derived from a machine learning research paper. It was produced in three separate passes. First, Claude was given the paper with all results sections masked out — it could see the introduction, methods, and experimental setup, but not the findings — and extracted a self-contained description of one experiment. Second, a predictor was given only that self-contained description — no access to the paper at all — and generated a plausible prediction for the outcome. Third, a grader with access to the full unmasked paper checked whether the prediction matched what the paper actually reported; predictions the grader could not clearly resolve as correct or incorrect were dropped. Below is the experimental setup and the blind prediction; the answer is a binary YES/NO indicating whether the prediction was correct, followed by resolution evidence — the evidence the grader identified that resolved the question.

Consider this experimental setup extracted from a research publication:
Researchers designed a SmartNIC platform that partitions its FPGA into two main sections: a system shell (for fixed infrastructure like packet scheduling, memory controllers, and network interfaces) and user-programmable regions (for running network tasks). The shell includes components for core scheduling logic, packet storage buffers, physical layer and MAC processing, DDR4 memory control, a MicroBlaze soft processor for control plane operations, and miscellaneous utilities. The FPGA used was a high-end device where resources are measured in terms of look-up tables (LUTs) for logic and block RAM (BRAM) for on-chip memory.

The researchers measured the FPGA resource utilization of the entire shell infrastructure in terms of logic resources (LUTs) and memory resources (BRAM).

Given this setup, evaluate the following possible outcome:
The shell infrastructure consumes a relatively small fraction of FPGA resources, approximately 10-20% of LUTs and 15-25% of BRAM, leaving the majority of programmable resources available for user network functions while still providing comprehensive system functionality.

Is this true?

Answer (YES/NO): NO